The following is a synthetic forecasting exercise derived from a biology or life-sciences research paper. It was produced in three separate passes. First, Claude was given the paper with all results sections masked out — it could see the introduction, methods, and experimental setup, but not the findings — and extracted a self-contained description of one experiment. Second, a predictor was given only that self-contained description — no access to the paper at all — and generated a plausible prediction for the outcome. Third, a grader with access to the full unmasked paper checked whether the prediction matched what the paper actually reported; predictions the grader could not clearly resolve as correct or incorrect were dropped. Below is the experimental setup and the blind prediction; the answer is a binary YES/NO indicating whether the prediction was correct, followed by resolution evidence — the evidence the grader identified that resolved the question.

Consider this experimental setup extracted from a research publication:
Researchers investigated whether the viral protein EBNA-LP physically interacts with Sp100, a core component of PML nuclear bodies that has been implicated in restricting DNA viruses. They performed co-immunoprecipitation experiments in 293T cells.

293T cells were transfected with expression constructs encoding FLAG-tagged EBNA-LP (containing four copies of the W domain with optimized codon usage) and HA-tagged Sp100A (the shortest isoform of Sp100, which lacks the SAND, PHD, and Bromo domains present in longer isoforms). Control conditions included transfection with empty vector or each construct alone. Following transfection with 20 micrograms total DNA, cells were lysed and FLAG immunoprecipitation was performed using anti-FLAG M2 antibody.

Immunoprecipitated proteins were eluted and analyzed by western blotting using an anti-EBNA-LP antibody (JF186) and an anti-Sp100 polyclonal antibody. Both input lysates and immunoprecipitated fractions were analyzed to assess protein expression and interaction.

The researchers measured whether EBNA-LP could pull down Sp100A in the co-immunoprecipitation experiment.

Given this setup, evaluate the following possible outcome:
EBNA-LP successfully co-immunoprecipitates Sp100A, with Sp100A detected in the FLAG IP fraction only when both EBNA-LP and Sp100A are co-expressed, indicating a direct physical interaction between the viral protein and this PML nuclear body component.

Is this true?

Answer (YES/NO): YES